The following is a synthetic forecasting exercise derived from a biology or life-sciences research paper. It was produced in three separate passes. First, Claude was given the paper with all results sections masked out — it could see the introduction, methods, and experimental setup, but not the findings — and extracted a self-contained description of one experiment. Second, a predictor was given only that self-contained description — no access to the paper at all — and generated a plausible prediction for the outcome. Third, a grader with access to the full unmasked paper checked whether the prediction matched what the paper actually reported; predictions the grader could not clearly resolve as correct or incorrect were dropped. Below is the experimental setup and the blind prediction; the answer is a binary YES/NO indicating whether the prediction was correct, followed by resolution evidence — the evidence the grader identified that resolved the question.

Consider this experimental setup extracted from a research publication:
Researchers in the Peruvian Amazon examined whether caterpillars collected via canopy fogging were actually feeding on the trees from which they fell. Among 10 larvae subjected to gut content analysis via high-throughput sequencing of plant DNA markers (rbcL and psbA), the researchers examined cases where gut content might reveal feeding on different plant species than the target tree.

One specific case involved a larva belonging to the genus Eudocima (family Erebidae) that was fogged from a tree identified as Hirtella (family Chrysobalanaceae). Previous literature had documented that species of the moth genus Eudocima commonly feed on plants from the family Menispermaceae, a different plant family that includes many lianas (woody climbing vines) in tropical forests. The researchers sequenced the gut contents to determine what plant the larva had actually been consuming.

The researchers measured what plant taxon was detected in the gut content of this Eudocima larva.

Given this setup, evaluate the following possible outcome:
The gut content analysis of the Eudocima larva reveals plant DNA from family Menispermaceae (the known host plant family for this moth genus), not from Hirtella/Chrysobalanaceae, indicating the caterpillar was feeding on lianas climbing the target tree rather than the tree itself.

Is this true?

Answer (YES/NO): YES